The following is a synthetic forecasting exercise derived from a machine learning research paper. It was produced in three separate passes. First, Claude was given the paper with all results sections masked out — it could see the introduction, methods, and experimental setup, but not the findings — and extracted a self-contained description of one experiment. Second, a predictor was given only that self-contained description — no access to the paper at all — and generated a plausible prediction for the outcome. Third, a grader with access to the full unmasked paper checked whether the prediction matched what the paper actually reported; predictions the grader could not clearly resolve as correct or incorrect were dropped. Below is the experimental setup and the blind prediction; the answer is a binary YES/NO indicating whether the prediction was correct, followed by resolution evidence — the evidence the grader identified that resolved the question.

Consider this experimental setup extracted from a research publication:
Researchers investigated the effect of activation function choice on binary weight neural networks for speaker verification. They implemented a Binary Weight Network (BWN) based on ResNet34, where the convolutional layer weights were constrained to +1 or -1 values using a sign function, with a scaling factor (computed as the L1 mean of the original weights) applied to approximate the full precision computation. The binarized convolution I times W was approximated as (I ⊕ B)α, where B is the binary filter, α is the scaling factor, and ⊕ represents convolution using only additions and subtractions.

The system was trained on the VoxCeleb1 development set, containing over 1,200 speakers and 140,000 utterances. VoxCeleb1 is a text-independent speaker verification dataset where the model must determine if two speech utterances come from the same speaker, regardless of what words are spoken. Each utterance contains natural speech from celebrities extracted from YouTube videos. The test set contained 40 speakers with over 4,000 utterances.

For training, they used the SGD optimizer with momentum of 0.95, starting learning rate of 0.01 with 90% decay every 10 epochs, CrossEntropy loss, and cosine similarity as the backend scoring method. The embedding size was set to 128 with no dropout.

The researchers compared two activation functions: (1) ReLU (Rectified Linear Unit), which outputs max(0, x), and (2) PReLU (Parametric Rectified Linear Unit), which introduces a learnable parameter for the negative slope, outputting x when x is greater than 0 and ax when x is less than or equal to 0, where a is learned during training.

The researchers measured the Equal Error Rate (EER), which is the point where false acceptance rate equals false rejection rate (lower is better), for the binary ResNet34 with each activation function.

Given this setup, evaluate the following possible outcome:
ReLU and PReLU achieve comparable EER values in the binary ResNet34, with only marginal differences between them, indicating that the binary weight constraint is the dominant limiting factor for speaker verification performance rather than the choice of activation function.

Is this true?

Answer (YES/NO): NO